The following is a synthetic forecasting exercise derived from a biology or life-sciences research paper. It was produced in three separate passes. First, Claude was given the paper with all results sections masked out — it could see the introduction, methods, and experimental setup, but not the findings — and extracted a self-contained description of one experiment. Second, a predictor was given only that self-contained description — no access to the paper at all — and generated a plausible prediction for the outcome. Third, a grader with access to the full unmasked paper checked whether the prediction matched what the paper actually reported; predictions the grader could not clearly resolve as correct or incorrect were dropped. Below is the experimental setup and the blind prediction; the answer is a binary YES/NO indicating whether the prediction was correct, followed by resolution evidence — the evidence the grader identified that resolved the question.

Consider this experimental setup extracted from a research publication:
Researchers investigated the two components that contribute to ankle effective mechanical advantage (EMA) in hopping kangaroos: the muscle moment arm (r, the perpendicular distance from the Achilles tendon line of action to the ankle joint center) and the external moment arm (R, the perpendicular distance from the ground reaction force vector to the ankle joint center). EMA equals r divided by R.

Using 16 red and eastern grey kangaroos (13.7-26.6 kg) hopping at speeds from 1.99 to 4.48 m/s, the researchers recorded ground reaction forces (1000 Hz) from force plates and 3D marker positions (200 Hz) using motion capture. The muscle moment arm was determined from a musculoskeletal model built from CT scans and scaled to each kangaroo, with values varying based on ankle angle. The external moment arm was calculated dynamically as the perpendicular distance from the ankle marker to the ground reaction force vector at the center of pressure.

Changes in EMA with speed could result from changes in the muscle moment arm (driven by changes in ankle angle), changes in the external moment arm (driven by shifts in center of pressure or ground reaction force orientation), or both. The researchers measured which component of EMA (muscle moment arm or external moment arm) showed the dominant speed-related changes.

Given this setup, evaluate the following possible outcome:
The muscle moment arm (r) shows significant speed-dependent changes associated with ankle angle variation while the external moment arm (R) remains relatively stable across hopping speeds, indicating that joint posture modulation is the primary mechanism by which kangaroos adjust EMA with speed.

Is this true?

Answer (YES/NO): YES